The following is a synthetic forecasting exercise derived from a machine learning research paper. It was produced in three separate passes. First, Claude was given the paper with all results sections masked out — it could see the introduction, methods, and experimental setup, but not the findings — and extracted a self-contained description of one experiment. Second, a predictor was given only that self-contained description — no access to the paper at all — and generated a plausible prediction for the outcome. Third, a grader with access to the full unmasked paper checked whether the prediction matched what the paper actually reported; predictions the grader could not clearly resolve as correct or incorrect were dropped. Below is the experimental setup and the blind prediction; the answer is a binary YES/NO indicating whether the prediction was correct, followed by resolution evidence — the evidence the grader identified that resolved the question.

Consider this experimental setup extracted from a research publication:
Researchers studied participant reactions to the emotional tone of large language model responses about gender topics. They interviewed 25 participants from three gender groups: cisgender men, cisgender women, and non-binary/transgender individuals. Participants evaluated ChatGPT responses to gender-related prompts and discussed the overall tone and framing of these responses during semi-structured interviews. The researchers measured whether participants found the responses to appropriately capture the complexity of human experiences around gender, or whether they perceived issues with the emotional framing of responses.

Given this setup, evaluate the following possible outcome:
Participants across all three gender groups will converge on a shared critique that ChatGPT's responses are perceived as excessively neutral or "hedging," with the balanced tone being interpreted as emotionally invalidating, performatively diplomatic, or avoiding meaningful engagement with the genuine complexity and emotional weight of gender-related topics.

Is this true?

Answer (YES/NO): NO